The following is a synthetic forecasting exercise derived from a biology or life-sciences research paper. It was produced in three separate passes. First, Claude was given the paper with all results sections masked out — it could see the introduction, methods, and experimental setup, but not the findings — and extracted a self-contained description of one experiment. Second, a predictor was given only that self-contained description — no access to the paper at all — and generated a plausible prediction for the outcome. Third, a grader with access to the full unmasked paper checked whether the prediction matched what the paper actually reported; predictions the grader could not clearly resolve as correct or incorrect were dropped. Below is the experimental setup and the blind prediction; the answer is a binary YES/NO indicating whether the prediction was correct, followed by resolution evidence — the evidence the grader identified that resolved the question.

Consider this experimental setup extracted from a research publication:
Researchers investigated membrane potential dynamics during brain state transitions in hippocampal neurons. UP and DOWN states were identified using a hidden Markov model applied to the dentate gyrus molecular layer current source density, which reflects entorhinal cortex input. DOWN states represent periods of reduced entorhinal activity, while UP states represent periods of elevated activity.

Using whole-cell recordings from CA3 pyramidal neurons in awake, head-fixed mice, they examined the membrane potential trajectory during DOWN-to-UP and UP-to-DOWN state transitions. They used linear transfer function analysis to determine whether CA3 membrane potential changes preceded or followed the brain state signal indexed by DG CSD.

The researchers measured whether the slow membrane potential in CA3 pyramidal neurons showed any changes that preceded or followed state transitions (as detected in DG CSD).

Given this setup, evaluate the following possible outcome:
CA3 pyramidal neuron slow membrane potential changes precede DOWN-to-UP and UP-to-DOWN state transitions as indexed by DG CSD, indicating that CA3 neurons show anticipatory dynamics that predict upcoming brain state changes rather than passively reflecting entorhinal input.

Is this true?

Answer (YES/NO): YES